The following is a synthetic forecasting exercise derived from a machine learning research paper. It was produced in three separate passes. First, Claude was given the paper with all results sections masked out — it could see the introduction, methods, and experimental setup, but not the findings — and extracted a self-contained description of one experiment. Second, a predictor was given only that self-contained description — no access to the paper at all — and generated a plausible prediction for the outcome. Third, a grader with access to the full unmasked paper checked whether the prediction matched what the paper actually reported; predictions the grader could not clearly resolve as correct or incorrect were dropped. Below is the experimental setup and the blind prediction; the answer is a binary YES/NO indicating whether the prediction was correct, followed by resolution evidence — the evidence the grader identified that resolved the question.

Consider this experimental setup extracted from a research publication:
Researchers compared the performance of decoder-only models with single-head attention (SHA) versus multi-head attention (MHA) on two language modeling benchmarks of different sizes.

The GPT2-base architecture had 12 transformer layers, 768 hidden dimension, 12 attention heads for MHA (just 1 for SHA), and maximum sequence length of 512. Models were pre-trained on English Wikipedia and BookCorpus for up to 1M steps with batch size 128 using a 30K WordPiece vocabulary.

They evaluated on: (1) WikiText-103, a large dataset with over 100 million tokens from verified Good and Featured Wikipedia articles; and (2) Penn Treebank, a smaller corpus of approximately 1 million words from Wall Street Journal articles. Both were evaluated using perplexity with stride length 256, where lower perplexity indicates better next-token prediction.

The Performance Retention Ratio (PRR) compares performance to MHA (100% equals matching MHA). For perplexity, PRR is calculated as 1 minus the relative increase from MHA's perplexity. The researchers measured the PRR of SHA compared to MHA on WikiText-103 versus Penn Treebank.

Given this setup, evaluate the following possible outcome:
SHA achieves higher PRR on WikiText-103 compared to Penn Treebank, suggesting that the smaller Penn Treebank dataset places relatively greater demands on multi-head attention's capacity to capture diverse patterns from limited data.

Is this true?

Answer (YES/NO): YES